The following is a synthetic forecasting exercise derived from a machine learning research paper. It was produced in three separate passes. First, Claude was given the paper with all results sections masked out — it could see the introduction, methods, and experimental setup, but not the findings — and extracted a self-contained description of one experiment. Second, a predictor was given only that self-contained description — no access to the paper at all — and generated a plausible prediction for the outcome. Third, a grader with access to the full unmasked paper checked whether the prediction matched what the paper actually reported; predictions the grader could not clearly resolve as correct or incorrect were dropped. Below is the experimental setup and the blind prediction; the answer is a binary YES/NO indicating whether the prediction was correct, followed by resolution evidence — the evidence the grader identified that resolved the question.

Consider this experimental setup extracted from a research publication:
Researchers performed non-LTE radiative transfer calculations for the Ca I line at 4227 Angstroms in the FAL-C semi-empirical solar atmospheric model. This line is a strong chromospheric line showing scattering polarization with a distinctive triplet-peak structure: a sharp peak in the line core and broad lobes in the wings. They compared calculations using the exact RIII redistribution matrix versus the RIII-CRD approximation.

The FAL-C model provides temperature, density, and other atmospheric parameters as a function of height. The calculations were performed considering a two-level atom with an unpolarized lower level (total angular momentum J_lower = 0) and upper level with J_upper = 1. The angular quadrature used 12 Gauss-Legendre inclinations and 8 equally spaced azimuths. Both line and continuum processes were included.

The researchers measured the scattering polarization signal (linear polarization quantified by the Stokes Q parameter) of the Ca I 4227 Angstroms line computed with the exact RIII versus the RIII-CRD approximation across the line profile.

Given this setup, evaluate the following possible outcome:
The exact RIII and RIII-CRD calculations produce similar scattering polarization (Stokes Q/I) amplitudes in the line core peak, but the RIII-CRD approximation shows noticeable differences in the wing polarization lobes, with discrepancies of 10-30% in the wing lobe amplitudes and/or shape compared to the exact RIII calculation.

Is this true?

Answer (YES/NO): NO